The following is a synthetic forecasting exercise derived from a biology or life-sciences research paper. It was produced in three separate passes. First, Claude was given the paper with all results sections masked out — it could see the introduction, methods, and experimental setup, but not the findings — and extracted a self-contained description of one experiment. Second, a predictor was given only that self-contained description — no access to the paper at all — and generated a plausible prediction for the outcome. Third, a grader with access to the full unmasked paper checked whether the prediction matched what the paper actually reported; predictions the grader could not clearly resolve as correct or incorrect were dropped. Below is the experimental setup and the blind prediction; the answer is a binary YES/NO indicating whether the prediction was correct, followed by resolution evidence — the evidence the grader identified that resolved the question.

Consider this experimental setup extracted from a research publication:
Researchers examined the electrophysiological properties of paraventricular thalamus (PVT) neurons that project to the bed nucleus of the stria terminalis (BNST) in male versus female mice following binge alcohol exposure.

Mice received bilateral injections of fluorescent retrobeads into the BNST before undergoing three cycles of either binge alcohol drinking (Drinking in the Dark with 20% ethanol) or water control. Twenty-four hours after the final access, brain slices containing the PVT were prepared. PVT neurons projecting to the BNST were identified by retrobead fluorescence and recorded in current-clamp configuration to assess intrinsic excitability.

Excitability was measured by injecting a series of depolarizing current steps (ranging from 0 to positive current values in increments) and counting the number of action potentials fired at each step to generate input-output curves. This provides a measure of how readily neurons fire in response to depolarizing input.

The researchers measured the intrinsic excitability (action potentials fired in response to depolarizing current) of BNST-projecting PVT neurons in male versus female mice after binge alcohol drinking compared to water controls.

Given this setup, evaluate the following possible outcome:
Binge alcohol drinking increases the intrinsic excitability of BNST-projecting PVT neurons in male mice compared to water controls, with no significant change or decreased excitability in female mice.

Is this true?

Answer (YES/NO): NO